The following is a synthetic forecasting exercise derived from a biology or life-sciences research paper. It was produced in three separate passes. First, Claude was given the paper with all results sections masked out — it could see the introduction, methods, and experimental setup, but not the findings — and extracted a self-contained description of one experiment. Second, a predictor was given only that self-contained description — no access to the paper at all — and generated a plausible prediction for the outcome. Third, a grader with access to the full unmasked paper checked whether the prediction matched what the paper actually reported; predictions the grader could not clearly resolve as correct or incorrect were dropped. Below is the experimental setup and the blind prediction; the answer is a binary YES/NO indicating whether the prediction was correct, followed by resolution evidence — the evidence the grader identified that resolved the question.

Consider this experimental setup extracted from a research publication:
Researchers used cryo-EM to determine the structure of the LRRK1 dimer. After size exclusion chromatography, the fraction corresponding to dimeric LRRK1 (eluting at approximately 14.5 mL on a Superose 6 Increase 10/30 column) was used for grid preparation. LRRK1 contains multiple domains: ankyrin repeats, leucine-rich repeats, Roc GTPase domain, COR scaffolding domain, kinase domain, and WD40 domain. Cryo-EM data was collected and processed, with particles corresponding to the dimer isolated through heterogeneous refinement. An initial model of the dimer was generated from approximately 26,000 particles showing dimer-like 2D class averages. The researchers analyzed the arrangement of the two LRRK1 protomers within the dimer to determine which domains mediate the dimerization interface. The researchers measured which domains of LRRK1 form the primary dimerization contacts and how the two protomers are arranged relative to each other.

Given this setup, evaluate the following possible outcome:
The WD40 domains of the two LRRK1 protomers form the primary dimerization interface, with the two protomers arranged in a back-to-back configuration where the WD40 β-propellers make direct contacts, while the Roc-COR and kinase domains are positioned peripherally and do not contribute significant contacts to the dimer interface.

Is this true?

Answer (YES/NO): NO